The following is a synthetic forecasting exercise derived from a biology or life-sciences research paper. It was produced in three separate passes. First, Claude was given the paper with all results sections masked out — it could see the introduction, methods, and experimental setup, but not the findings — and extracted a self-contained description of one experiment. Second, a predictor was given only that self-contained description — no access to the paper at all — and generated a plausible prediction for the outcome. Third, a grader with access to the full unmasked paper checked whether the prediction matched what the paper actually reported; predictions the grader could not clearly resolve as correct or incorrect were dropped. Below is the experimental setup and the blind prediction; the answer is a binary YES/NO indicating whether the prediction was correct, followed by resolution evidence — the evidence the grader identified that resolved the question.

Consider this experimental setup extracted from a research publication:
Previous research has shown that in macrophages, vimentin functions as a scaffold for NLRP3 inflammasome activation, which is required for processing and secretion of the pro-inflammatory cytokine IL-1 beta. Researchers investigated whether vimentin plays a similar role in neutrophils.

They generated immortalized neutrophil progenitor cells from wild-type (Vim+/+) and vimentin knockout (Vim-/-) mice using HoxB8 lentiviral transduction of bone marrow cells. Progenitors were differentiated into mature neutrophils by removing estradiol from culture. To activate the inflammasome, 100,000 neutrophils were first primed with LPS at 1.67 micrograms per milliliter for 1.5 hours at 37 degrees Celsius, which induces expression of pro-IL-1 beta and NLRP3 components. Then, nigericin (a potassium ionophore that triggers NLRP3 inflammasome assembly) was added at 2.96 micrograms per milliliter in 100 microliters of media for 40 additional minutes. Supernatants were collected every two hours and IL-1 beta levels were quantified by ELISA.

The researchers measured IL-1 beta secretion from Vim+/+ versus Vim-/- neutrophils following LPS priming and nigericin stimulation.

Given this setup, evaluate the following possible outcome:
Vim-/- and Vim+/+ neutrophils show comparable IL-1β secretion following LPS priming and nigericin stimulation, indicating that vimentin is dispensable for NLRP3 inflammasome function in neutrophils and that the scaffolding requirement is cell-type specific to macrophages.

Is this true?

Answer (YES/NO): NO